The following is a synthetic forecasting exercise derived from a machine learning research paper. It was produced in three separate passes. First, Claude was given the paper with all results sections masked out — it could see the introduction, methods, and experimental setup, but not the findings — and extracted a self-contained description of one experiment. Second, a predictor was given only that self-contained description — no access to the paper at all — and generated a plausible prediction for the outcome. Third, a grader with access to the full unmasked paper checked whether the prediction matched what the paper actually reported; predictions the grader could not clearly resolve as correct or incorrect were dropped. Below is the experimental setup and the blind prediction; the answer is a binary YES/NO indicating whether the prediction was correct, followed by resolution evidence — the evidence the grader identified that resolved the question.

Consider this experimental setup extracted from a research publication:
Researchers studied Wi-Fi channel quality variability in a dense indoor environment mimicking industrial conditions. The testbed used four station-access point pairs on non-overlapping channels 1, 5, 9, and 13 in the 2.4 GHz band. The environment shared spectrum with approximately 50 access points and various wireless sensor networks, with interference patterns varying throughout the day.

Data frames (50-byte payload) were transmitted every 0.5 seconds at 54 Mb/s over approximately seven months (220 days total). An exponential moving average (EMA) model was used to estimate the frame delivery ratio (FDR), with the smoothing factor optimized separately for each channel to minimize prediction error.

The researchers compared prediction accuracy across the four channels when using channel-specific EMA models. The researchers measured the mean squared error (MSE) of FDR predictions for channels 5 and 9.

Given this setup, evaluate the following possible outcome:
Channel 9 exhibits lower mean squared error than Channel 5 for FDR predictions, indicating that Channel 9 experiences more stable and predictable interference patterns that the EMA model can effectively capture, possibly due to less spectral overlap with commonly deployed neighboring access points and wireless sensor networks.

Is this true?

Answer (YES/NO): NO